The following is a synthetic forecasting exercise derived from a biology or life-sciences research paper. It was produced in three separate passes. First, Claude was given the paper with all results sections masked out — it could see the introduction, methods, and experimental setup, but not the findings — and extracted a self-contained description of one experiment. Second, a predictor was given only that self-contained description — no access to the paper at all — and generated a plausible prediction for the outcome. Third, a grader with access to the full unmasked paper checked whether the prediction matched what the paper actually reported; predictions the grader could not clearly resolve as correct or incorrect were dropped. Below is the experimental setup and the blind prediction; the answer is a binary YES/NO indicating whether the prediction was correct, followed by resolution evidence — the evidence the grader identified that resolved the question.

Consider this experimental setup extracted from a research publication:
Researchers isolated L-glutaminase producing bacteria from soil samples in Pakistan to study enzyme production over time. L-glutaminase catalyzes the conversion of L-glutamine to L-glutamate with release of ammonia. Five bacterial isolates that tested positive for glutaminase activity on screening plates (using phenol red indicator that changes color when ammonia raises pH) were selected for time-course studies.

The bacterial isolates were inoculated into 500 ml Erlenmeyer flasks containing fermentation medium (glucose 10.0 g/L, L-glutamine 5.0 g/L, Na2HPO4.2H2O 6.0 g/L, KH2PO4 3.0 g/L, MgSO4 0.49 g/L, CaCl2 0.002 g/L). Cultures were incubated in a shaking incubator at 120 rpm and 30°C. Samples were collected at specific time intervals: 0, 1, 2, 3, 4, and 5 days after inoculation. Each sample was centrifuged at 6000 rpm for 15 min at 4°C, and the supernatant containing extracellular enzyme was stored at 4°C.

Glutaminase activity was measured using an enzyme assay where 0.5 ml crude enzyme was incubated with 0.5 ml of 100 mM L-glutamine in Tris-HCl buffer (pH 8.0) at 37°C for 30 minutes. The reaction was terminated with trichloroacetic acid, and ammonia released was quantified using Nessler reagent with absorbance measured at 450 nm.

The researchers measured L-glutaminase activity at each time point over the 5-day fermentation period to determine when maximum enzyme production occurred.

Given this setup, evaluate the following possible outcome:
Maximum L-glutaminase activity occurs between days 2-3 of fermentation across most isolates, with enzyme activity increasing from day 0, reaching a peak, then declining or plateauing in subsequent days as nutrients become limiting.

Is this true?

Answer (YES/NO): YES